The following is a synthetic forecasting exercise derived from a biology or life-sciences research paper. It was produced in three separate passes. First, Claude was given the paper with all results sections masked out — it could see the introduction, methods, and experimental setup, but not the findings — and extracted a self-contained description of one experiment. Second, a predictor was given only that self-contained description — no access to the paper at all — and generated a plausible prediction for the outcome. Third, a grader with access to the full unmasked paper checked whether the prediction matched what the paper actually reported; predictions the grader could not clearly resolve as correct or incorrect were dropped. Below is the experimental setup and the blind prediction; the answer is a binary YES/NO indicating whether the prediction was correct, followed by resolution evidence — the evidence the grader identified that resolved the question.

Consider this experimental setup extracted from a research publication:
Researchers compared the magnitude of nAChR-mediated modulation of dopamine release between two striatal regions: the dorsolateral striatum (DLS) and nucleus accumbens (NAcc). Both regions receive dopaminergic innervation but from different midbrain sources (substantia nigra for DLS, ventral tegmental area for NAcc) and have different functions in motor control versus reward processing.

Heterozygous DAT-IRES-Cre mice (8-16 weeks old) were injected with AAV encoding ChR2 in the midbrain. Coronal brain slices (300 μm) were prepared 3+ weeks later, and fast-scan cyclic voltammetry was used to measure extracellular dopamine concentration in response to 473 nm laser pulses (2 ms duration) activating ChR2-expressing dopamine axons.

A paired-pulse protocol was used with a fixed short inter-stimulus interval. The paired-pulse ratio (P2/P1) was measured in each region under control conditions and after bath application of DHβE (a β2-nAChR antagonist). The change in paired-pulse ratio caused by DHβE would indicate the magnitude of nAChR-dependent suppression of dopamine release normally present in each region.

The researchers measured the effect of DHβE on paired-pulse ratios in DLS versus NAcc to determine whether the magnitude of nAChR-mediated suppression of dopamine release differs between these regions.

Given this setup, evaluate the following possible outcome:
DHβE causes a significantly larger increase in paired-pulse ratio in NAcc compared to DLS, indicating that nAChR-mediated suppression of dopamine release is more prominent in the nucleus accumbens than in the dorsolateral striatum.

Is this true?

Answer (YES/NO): NO